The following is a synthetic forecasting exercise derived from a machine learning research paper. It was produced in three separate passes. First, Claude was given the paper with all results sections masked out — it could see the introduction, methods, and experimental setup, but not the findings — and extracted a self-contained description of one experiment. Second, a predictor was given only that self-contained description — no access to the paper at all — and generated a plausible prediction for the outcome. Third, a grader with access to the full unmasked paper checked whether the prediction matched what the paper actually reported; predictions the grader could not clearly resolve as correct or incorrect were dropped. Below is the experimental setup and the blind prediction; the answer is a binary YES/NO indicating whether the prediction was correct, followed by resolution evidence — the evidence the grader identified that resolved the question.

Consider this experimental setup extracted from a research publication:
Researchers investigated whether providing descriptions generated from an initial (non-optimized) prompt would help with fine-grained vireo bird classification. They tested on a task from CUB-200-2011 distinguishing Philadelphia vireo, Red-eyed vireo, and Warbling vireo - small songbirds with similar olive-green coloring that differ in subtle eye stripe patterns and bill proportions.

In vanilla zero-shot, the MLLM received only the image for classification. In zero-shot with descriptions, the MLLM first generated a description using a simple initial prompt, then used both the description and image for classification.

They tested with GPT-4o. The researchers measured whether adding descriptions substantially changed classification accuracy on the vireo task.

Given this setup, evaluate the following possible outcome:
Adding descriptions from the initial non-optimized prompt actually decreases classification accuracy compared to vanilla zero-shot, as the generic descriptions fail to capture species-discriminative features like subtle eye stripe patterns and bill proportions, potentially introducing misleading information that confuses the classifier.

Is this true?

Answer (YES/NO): NO